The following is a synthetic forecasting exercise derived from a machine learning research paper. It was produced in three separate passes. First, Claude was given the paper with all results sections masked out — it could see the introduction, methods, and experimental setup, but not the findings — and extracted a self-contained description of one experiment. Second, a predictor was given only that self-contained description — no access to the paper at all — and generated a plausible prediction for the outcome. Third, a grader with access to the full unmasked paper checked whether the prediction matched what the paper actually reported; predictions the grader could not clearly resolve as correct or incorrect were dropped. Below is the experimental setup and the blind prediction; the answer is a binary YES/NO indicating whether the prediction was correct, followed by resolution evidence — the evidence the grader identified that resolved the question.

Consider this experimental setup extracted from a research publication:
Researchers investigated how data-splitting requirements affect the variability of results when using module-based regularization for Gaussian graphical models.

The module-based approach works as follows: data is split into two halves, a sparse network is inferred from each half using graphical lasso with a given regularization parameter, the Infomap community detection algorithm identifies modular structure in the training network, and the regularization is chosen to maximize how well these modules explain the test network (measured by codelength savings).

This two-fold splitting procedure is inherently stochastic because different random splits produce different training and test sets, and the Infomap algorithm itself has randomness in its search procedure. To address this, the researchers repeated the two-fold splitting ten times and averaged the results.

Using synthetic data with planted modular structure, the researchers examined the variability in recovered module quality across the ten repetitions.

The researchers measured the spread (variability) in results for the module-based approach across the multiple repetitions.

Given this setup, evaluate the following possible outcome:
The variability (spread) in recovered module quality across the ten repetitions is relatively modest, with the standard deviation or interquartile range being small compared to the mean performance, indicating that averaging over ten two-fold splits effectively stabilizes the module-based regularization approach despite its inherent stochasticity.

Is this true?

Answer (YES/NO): NO